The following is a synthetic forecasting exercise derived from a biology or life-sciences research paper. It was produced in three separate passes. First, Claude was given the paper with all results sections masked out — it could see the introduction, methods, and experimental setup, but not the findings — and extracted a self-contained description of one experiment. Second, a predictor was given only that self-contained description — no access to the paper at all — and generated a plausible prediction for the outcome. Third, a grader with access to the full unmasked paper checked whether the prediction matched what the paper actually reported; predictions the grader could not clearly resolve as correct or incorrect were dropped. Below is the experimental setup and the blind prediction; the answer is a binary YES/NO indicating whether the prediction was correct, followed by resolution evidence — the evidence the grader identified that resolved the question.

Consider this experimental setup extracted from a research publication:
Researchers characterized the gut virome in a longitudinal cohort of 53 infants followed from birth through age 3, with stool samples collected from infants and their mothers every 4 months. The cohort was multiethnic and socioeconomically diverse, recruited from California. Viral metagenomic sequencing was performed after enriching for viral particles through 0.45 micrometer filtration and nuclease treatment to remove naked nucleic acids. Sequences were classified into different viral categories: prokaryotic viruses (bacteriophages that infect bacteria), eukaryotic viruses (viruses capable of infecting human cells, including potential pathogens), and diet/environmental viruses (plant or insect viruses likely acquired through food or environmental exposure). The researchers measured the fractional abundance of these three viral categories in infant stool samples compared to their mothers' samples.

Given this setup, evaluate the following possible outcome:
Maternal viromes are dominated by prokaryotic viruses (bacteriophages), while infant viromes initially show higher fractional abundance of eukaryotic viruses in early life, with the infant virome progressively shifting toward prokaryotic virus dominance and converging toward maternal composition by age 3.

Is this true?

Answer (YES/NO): NO